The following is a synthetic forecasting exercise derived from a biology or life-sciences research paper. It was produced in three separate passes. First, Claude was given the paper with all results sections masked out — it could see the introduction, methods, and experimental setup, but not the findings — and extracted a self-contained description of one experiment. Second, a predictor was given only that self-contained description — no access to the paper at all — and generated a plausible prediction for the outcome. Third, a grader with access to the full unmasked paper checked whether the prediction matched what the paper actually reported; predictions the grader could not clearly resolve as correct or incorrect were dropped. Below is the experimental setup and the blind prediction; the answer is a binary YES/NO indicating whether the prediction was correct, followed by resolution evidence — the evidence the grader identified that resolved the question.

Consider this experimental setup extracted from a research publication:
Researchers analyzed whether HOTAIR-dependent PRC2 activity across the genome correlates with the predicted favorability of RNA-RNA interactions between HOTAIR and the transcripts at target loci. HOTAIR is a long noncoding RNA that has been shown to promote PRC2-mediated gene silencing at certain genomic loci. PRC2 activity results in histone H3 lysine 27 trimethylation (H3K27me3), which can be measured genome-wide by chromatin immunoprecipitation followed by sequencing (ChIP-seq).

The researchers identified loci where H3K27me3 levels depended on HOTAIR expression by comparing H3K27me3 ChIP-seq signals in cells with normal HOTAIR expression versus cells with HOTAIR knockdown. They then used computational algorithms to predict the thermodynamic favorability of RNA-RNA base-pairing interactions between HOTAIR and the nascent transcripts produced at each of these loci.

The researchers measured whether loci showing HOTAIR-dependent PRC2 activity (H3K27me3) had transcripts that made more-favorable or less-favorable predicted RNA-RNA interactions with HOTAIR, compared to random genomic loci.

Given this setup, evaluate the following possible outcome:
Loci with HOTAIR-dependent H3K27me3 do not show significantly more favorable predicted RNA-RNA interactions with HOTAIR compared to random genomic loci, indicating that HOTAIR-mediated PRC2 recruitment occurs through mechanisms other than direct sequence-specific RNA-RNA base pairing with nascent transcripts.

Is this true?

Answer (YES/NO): NO